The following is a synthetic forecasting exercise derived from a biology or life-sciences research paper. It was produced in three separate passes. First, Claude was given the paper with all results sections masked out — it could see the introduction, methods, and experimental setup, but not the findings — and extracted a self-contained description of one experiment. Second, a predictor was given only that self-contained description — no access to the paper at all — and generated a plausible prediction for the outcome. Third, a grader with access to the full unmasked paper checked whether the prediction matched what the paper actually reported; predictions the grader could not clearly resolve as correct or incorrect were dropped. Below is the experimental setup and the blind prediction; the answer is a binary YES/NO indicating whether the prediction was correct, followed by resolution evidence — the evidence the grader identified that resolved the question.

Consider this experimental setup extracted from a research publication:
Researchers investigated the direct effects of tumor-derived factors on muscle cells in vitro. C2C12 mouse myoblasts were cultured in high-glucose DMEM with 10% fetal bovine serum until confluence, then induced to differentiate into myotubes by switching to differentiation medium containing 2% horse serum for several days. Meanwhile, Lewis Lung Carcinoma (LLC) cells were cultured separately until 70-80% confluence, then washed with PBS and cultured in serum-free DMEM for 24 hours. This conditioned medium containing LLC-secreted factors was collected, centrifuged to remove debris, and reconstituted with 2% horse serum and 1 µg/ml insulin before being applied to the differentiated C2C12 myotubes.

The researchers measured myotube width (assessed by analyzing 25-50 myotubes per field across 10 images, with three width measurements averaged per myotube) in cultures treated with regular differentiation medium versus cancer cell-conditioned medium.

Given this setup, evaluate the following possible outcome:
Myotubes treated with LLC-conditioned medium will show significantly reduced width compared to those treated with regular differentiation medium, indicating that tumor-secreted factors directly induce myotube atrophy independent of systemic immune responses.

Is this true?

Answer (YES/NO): YES